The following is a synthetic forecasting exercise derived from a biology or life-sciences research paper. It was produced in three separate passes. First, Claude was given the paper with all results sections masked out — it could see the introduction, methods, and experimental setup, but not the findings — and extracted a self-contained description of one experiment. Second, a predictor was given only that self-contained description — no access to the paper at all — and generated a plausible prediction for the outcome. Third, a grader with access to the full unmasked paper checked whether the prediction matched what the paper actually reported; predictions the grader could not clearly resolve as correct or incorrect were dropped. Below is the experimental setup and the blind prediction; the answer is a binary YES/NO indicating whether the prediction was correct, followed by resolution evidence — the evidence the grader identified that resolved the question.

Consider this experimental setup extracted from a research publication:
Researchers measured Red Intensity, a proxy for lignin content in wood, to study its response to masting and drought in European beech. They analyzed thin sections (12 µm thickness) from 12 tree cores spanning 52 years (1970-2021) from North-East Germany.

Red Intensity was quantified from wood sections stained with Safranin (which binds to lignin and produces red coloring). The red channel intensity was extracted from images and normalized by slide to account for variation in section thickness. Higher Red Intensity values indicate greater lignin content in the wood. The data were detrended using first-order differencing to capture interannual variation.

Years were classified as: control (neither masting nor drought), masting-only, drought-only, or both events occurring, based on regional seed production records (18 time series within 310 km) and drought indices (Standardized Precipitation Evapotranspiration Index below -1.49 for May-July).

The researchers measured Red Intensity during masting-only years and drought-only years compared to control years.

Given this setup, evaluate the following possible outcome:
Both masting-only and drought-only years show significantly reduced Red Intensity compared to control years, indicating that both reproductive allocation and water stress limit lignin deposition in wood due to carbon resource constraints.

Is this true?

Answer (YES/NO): NO